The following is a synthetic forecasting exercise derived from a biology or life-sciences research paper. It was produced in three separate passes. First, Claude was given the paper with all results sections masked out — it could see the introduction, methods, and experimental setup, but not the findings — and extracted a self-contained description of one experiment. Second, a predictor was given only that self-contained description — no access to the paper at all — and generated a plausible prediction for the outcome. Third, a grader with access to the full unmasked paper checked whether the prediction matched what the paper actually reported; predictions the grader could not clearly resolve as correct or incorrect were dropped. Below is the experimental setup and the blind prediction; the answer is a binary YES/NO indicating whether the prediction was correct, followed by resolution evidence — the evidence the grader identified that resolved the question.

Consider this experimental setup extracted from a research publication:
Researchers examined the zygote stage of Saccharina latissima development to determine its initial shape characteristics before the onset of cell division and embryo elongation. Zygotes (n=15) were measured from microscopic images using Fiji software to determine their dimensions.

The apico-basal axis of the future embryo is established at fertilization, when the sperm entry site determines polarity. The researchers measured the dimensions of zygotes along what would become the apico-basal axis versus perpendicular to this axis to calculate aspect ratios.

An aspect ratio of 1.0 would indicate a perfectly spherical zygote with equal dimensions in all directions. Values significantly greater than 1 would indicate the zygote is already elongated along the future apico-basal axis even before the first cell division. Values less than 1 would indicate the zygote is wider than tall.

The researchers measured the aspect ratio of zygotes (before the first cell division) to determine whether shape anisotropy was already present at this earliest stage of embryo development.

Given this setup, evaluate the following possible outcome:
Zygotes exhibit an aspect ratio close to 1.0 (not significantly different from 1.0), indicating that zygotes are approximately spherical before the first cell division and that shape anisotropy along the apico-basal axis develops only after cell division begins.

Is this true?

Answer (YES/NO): NO